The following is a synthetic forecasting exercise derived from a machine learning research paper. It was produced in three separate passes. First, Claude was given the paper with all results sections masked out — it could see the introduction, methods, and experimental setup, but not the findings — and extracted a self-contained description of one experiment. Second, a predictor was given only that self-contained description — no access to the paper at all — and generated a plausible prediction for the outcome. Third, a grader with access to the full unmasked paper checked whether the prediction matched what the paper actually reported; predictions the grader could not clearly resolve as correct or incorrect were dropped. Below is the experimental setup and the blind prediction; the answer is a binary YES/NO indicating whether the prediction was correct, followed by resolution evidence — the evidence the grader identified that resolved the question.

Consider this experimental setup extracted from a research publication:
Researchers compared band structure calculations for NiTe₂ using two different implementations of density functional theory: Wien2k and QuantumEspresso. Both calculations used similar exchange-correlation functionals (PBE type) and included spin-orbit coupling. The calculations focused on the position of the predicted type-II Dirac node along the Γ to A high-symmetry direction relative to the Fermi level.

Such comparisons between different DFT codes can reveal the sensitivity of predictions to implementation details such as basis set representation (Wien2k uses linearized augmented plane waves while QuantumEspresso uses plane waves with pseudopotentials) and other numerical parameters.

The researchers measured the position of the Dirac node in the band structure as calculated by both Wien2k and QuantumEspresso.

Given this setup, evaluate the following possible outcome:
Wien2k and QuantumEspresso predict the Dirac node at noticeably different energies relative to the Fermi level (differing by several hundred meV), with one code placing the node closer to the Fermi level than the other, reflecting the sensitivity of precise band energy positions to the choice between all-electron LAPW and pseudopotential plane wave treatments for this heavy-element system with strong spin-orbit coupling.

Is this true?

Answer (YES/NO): NO